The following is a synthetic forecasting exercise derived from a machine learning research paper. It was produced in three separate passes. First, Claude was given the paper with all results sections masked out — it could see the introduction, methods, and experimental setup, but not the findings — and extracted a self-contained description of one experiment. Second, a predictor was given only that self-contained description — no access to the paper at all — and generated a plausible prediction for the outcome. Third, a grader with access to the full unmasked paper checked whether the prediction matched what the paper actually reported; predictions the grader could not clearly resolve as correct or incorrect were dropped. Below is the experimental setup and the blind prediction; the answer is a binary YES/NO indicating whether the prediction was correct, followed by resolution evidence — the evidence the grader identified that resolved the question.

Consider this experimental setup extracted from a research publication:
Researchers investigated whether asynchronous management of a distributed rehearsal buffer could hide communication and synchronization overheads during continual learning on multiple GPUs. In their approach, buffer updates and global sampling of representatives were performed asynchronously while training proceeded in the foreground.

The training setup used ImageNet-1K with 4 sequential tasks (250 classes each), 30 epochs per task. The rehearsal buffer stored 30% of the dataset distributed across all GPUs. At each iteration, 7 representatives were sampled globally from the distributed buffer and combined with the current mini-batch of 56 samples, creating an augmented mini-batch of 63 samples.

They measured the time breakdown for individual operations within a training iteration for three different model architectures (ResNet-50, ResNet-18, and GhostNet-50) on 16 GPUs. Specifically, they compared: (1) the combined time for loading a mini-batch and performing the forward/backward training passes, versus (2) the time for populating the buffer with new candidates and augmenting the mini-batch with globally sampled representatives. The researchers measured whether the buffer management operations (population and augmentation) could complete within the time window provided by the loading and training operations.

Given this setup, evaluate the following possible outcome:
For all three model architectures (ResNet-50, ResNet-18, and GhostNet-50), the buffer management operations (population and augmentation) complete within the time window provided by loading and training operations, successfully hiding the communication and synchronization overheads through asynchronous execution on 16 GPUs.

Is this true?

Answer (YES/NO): YES